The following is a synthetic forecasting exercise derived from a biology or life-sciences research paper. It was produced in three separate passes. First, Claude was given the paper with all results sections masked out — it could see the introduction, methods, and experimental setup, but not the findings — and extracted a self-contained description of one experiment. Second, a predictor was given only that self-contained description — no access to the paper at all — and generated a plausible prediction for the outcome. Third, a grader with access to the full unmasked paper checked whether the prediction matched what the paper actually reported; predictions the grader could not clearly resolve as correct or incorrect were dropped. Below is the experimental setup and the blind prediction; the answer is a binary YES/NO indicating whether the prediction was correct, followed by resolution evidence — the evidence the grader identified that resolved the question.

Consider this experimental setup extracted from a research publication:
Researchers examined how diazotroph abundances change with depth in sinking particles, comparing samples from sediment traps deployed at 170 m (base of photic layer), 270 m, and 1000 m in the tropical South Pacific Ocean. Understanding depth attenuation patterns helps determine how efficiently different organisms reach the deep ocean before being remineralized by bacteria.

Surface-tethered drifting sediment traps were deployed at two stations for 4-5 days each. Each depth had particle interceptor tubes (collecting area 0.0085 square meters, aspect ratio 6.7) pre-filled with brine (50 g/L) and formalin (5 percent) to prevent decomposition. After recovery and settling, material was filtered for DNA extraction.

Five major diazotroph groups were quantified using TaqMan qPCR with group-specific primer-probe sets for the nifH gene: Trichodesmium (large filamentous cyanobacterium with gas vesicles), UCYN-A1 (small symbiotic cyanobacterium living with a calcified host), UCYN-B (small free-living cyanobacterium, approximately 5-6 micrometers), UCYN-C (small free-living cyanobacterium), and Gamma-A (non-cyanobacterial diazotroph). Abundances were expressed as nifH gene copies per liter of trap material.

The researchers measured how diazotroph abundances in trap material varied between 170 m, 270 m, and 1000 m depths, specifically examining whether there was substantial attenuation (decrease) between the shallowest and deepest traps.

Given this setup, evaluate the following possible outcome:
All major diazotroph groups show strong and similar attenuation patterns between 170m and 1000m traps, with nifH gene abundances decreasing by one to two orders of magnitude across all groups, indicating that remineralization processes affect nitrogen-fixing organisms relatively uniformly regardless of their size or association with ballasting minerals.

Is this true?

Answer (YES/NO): NO